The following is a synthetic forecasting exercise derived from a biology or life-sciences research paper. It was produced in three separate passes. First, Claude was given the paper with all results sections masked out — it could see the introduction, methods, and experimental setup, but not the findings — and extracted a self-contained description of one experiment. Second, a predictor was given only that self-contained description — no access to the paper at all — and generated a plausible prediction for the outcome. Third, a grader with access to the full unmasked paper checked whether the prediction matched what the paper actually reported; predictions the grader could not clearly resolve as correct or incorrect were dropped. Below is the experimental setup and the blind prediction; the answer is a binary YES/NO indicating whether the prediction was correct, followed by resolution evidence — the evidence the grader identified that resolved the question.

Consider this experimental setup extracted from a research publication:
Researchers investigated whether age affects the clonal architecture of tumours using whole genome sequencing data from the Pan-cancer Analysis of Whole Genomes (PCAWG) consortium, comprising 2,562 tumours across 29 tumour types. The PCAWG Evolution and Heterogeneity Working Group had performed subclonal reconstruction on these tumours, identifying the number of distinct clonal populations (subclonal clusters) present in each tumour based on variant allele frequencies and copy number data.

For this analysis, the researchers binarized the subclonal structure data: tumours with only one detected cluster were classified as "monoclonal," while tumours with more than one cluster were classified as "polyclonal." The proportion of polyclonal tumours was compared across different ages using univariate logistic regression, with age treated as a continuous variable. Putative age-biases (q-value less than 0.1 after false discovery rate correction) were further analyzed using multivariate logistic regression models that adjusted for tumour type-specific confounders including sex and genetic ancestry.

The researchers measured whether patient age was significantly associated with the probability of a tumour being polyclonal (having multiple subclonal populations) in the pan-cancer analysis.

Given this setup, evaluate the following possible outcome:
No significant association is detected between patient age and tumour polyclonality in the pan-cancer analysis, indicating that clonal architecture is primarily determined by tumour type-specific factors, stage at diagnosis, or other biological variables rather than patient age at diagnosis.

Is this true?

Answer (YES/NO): YES